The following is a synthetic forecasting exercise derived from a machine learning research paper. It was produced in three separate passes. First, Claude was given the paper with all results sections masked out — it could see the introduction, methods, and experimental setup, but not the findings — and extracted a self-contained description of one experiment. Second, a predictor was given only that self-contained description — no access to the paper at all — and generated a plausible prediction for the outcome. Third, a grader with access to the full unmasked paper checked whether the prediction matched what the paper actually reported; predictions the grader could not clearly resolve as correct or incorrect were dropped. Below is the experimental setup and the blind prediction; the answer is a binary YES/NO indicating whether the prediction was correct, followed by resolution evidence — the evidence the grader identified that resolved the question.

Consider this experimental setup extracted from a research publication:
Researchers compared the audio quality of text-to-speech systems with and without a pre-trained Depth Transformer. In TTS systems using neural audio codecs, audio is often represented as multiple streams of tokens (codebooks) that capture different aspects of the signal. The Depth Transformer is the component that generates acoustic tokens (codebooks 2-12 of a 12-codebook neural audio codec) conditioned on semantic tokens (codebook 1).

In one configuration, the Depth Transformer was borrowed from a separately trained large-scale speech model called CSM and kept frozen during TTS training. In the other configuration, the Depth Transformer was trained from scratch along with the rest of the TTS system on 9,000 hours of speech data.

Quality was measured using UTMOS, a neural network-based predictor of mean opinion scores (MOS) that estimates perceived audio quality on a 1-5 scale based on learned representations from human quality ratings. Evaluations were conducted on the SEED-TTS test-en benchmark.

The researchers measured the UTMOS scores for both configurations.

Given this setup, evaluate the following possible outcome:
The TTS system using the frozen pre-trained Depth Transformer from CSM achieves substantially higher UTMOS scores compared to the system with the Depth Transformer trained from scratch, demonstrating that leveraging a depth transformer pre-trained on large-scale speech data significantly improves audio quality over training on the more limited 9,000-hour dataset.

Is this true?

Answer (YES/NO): YES